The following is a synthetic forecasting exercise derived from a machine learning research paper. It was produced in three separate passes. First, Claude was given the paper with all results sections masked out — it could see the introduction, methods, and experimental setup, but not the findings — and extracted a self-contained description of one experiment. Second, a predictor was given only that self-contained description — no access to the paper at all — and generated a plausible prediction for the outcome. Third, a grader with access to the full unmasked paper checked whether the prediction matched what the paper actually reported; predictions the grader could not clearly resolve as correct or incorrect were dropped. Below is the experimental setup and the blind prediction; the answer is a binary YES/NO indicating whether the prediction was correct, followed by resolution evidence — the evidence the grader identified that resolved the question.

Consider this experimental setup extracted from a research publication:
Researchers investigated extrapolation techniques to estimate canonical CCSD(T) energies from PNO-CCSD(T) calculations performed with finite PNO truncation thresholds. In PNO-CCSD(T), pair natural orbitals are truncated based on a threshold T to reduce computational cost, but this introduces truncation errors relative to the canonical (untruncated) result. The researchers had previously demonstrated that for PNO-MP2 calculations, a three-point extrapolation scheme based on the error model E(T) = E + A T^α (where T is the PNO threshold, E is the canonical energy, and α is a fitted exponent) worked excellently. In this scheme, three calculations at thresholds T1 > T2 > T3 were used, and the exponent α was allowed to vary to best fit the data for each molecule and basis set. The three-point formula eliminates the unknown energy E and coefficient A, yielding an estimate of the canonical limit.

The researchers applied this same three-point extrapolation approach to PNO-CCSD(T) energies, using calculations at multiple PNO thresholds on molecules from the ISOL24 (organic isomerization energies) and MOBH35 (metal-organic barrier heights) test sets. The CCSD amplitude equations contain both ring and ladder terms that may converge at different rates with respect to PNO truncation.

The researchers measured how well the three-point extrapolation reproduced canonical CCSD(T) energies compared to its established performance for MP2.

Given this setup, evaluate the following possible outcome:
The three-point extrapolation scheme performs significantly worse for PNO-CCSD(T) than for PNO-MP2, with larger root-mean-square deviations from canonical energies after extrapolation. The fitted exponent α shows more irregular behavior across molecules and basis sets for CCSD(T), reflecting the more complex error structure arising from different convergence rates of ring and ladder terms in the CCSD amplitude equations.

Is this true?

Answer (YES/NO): YES